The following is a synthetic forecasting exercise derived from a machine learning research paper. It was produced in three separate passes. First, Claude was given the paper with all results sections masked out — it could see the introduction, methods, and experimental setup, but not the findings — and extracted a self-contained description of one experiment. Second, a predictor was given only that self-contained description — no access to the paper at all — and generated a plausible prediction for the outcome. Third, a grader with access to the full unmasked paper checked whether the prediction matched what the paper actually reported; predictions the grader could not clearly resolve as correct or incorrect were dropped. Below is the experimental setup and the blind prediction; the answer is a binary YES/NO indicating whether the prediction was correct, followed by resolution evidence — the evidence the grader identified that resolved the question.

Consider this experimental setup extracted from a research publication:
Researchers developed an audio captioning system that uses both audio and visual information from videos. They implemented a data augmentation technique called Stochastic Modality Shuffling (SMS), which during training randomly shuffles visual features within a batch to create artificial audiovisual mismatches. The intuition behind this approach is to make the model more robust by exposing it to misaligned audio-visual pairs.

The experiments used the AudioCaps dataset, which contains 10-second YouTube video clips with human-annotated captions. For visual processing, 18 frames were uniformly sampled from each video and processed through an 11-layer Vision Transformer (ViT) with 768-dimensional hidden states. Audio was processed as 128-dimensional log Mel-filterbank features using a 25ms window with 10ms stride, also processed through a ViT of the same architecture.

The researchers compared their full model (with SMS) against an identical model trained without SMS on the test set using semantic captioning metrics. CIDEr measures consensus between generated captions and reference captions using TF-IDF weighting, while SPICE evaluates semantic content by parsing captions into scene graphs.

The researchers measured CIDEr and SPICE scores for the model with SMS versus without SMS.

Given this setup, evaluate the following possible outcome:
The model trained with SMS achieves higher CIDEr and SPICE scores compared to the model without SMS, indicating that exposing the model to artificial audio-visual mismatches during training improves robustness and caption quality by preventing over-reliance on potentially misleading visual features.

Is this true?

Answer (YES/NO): NO